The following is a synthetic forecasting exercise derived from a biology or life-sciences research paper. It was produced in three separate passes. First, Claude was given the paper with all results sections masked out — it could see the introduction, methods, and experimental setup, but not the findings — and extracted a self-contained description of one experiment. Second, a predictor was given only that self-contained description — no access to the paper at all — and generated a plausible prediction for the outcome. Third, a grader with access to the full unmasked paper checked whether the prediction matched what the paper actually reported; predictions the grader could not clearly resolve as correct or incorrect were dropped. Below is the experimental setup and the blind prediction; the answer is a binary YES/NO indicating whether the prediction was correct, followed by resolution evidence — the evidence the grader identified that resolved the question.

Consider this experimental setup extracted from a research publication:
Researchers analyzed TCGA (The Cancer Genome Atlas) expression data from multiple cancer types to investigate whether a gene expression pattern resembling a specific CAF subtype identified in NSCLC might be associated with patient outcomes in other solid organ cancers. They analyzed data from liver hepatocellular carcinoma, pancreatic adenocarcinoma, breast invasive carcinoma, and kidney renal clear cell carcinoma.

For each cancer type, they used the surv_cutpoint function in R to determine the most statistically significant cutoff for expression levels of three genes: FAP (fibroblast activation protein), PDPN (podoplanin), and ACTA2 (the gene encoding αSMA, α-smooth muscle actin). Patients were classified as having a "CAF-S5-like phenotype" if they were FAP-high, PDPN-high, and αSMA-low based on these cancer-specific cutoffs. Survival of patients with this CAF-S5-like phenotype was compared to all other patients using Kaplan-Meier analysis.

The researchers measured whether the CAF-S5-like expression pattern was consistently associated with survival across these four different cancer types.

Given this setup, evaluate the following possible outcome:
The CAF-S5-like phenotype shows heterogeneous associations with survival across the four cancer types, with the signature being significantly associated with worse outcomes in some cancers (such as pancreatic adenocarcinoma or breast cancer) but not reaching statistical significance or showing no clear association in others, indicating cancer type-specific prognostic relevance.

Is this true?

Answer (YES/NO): NO